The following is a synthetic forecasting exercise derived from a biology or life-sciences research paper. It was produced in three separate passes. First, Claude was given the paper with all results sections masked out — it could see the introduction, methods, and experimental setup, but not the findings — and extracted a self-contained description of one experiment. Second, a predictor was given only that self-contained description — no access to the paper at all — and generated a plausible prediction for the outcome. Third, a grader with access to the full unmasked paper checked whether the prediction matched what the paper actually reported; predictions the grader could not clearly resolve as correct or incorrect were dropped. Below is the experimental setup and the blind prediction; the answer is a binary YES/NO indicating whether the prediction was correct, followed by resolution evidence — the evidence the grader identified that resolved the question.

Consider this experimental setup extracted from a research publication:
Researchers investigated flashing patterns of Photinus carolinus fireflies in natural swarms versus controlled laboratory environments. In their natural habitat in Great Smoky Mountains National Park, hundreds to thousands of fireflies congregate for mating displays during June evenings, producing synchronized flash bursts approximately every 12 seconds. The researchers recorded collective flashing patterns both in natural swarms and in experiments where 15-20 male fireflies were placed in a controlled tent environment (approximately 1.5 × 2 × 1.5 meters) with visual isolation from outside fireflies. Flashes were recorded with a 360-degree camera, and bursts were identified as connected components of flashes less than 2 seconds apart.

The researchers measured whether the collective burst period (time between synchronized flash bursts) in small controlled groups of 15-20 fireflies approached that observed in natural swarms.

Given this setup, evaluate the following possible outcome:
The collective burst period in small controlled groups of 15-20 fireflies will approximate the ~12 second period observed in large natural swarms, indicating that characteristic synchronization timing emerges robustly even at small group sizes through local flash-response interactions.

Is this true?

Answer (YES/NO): YES